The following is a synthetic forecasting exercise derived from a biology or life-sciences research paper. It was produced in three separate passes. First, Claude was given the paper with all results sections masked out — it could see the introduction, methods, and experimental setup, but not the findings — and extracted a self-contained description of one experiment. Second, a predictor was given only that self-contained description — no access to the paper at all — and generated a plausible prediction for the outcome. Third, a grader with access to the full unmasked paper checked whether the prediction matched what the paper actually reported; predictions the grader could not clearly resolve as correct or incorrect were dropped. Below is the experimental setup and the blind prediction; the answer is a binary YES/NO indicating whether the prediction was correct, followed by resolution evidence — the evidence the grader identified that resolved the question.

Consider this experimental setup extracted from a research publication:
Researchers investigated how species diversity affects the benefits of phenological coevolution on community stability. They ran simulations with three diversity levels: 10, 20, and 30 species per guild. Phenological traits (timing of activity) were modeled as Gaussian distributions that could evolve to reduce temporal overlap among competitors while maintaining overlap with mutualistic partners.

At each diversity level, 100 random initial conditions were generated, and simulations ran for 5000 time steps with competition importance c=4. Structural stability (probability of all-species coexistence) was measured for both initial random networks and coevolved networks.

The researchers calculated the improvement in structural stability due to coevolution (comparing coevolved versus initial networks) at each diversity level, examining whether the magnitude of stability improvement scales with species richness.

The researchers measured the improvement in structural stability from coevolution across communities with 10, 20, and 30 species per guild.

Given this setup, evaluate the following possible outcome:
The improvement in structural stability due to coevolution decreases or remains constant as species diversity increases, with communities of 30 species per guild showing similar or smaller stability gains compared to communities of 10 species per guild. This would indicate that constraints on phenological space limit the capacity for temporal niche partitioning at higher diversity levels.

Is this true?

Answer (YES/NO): NO